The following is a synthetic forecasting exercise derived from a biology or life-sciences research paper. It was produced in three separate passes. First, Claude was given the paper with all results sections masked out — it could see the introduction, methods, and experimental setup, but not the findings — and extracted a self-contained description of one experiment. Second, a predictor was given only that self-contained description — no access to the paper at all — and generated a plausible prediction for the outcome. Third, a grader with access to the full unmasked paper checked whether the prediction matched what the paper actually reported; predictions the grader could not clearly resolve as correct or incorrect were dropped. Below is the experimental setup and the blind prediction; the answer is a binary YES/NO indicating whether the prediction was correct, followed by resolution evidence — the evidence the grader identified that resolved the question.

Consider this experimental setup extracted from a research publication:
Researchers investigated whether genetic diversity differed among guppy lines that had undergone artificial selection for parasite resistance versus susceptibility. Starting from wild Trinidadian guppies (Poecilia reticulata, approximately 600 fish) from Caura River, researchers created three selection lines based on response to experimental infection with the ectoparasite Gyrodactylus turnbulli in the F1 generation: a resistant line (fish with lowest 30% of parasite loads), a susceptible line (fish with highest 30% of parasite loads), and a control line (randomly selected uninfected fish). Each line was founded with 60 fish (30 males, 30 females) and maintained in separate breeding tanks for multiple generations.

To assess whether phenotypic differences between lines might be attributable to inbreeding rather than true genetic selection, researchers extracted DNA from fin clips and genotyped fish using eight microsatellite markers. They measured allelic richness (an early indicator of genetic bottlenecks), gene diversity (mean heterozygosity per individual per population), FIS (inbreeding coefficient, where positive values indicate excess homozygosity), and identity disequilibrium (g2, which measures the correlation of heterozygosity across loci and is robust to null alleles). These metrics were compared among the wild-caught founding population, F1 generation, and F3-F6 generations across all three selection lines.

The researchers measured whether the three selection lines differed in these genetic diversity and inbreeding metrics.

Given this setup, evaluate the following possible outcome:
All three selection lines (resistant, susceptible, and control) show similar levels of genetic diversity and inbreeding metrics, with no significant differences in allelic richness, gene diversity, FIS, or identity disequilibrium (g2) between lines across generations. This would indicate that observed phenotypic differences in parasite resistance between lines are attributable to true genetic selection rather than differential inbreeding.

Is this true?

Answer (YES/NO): YES